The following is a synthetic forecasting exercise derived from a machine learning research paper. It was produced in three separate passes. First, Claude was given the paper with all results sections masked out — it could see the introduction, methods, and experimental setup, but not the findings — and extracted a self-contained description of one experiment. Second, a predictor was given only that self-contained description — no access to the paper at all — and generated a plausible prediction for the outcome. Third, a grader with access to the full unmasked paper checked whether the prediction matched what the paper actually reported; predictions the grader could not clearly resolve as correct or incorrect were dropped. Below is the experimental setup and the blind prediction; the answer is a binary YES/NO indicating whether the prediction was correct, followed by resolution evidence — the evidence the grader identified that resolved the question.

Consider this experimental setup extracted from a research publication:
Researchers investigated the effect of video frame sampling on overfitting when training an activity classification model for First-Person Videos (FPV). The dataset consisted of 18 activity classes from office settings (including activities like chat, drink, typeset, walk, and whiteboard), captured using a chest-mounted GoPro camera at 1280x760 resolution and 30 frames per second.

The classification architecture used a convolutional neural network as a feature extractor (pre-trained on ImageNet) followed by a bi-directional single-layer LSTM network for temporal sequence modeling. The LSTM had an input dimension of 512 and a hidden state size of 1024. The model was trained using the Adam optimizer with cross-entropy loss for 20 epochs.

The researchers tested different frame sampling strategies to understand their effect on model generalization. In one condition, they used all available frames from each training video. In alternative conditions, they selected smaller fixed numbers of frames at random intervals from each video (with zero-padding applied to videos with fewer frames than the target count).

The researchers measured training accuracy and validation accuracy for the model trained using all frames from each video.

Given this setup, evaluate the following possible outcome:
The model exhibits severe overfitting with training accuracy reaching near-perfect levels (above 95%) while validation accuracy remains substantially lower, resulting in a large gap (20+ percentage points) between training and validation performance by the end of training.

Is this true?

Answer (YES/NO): YES